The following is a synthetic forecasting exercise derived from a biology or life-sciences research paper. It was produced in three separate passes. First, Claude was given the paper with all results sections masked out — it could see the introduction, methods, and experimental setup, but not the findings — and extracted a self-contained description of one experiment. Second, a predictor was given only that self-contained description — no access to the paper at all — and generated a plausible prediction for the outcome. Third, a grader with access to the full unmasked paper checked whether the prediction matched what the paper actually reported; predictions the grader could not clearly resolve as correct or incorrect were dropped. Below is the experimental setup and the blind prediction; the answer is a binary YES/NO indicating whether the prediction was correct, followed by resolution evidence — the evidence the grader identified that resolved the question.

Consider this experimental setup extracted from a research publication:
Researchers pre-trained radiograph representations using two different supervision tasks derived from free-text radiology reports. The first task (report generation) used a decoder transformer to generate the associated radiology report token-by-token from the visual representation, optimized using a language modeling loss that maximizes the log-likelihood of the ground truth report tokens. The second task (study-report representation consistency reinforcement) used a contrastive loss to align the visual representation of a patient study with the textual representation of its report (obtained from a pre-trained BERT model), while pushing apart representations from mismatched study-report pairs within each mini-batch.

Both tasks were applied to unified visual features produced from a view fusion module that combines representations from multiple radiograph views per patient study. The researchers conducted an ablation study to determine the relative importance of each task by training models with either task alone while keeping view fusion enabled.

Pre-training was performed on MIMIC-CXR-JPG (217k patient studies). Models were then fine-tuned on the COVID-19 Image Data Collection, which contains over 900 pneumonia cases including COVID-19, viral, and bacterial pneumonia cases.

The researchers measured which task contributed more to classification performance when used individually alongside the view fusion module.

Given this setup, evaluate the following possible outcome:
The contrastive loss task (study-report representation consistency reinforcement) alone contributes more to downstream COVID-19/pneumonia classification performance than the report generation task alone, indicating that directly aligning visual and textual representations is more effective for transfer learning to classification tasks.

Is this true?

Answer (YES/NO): YES